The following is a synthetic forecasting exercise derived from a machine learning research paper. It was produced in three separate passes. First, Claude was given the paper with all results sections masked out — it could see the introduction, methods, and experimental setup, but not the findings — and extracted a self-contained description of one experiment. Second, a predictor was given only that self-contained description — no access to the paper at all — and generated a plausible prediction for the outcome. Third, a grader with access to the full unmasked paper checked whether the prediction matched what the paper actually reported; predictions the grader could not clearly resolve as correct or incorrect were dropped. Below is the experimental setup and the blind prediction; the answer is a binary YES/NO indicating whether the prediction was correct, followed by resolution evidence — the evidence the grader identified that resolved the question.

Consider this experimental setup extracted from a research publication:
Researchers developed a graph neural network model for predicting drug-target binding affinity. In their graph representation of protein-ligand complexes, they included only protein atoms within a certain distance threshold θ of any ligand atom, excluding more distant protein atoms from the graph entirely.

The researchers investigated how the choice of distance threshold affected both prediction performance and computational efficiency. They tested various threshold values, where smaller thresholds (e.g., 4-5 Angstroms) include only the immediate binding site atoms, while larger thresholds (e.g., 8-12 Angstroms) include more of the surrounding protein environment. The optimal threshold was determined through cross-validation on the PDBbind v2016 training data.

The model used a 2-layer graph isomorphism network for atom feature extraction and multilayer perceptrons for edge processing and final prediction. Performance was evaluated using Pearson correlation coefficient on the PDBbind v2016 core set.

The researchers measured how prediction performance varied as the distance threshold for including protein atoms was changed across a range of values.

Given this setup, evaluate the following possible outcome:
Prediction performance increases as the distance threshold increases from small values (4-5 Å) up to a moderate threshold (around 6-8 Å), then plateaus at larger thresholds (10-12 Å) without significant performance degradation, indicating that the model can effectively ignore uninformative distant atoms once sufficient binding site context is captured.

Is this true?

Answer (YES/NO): NO